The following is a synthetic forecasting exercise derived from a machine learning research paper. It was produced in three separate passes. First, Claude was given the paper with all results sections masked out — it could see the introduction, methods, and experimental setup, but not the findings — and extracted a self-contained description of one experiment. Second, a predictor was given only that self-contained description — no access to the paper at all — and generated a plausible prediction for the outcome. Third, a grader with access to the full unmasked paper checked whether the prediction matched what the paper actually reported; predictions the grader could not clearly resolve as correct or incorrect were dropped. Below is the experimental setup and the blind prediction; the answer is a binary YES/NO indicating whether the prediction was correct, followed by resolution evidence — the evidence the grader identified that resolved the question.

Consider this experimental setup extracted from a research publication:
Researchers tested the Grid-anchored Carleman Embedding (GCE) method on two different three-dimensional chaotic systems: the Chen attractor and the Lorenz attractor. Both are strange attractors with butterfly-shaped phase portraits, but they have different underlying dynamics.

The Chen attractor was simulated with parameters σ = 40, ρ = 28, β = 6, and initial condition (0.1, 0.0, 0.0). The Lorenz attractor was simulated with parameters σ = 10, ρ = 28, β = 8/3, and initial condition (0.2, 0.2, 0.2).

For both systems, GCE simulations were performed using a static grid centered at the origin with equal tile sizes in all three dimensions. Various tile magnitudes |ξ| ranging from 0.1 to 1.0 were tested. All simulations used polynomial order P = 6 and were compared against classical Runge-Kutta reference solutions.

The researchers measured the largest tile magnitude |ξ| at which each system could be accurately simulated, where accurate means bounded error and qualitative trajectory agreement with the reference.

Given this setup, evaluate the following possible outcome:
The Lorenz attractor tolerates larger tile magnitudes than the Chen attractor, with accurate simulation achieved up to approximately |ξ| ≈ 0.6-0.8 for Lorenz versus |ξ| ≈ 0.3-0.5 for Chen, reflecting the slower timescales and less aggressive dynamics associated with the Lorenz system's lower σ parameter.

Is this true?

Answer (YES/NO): NO